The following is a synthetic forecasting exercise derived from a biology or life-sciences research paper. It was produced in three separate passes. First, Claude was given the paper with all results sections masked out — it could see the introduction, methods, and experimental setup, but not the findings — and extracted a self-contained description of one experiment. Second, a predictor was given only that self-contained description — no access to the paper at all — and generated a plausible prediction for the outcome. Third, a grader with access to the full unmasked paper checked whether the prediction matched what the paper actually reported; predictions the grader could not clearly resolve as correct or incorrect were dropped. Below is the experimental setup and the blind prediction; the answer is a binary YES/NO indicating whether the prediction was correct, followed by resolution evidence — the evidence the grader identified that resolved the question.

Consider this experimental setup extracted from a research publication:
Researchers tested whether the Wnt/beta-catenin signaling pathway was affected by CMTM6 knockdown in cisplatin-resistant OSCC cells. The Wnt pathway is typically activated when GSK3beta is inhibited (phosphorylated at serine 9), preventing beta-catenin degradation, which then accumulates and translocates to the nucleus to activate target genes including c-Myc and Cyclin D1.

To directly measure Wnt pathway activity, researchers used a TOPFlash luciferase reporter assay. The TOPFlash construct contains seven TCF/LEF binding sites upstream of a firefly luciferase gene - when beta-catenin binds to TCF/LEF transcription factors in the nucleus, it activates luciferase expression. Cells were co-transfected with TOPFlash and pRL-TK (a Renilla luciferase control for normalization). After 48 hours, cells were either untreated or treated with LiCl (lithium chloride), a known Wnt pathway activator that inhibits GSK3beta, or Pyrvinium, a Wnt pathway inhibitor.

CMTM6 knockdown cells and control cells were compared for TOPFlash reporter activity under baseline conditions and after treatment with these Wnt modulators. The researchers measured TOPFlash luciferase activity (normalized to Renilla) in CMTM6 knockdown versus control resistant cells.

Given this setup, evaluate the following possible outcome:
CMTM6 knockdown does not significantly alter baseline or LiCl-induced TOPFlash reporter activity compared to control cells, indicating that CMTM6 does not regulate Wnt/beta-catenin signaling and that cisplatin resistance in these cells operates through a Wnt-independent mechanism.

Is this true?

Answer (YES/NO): NO